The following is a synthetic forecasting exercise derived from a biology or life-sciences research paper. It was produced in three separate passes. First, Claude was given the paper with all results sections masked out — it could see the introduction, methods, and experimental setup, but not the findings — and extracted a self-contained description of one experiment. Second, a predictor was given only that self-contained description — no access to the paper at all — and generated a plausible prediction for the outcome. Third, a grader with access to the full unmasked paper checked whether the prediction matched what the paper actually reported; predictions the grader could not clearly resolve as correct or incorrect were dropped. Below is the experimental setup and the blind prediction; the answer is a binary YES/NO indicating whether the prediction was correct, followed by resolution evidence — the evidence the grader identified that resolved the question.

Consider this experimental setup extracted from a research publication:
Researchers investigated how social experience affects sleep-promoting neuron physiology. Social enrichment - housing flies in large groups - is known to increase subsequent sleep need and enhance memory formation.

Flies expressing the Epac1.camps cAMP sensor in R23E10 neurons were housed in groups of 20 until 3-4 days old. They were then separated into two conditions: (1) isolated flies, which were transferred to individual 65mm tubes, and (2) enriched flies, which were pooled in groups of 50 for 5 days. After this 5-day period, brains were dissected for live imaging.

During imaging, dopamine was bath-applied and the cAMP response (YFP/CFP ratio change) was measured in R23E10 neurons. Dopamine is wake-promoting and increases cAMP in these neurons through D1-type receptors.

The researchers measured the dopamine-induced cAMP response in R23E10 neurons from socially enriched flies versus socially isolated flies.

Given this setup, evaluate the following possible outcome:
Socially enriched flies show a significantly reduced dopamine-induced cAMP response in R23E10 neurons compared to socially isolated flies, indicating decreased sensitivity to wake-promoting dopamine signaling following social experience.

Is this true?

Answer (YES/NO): YES